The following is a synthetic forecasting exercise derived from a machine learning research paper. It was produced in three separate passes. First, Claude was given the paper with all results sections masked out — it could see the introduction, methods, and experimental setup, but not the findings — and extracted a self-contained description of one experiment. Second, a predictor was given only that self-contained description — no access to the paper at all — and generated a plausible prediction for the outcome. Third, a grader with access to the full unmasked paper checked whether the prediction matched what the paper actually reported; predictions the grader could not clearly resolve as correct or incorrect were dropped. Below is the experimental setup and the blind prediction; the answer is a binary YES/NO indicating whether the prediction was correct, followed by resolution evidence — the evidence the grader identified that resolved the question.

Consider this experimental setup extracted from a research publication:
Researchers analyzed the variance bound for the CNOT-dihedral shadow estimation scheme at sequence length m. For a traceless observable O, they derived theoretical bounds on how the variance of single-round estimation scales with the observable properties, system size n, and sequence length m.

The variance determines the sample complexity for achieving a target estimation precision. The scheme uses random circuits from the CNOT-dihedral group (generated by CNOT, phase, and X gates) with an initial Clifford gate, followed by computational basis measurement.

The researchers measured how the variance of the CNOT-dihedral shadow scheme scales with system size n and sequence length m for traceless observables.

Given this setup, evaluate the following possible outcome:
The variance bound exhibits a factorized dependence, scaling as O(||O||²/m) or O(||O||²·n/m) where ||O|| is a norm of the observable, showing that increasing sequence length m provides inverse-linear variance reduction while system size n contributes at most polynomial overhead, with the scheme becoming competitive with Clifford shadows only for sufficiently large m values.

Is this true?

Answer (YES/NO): NO